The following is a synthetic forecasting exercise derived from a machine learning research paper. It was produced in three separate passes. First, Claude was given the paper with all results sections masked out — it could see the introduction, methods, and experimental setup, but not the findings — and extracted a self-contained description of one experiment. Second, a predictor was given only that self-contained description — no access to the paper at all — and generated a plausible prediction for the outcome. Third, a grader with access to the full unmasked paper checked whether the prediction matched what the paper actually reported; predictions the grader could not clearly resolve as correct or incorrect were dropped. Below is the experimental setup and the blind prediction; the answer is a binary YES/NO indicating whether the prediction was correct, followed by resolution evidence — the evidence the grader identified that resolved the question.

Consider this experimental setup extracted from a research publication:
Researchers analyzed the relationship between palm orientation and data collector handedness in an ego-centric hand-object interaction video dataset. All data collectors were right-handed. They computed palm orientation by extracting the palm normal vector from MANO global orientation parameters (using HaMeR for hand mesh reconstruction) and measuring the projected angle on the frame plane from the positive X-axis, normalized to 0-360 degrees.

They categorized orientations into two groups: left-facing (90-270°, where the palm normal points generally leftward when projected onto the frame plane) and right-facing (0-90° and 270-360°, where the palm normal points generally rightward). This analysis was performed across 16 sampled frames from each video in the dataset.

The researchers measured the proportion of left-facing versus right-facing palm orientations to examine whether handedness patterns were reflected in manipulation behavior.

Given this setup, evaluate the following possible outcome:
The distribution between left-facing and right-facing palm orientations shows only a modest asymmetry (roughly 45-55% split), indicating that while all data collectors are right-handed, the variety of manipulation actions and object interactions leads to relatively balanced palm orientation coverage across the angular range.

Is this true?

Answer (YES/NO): NO